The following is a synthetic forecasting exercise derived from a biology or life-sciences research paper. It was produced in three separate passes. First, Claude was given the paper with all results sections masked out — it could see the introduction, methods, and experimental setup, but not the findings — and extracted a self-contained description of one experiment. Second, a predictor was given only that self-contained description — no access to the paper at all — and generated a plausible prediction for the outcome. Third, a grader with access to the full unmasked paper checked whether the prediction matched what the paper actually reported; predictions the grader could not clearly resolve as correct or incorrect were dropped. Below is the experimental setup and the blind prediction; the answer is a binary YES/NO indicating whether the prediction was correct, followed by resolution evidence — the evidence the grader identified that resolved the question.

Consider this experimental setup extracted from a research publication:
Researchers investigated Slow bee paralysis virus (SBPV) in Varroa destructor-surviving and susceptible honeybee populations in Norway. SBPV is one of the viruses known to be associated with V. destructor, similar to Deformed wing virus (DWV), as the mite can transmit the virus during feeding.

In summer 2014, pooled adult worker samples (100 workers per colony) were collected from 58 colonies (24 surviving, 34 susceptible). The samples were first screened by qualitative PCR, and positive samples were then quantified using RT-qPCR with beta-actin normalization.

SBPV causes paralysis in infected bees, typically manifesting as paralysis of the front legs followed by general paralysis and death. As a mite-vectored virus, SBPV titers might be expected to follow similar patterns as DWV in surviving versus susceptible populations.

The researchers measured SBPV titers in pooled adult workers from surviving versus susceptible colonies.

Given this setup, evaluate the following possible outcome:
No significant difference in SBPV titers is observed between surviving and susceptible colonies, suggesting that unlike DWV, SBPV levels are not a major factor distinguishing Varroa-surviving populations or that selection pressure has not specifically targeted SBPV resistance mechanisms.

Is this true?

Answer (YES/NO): YES